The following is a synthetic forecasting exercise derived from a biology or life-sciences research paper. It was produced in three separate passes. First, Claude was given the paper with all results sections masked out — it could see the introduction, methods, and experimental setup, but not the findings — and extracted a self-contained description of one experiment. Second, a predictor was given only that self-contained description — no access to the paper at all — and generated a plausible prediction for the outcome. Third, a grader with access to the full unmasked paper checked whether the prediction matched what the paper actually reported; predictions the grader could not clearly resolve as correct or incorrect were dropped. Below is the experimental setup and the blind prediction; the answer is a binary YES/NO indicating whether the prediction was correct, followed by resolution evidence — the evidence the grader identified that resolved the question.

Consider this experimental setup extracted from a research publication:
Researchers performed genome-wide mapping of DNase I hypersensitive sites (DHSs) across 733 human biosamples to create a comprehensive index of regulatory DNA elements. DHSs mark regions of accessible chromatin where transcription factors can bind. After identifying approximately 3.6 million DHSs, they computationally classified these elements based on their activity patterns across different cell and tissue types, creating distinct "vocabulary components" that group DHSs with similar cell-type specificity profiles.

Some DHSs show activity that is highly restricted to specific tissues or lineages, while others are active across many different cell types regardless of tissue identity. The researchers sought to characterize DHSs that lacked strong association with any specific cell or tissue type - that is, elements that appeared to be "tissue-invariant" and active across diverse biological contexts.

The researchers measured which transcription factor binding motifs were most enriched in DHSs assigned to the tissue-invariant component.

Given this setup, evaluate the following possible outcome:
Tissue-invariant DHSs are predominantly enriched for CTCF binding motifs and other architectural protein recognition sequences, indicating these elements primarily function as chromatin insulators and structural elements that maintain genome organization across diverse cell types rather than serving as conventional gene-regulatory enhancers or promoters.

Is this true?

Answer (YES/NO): NO